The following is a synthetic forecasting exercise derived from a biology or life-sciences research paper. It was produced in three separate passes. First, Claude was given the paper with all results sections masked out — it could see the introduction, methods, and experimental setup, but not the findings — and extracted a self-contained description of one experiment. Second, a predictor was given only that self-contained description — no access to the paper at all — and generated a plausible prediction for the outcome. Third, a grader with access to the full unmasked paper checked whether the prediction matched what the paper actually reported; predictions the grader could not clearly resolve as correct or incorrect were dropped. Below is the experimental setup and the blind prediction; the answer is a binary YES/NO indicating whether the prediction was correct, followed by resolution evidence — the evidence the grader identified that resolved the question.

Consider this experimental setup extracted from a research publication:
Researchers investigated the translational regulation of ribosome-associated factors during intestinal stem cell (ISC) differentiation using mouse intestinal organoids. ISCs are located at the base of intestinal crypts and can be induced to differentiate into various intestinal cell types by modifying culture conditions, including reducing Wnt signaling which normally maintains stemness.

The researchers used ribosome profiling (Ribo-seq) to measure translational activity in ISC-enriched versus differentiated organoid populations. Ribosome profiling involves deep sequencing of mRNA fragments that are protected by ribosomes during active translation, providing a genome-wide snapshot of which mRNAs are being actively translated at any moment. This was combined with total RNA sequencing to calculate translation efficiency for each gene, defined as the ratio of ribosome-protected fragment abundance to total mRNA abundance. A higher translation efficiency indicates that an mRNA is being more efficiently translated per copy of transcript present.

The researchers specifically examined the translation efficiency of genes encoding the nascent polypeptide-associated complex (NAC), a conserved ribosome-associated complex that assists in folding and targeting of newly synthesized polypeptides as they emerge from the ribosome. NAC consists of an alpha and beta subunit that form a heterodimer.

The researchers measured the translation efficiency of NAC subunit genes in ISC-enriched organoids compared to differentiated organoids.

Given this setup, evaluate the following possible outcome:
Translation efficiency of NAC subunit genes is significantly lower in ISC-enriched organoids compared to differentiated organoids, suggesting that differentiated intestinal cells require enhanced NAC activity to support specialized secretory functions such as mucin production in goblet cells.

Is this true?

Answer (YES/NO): NO